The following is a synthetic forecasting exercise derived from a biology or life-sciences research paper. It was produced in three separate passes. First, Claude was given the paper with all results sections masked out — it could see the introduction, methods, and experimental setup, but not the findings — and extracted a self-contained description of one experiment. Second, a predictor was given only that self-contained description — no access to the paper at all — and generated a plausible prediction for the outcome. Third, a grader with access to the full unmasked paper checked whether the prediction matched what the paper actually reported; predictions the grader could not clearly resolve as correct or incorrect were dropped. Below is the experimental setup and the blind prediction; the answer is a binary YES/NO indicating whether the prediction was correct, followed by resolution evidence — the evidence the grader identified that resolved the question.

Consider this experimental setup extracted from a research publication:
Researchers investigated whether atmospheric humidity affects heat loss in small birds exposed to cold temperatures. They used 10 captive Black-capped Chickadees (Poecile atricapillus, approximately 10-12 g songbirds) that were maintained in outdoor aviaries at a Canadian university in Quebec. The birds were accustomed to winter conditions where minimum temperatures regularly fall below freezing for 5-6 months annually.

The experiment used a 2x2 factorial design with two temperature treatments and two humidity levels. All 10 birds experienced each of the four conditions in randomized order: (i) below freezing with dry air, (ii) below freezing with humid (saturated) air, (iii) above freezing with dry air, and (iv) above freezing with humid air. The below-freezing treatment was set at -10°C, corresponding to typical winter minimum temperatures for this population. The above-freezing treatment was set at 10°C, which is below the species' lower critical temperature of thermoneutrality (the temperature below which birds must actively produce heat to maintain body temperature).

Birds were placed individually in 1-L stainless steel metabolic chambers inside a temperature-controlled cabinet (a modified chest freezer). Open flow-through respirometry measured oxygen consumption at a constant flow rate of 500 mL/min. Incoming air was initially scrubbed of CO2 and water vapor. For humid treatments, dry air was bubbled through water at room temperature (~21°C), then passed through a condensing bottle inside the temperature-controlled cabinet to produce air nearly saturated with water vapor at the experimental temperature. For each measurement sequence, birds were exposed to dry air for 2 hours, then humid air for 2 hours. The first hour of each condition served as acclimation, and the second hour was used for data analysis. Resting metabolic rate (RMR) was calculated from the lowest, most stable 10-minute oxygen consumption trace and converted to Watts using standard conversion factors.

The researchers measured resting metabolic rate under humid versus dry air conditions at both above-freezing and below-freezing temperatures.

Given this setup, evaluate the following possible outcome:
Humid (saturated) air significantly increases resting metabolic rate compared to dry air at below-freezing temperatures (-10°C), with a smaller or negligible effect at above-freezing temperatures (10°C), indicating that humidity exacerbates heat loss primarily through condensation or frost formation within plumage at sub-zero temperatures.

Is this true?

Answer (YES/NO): NO